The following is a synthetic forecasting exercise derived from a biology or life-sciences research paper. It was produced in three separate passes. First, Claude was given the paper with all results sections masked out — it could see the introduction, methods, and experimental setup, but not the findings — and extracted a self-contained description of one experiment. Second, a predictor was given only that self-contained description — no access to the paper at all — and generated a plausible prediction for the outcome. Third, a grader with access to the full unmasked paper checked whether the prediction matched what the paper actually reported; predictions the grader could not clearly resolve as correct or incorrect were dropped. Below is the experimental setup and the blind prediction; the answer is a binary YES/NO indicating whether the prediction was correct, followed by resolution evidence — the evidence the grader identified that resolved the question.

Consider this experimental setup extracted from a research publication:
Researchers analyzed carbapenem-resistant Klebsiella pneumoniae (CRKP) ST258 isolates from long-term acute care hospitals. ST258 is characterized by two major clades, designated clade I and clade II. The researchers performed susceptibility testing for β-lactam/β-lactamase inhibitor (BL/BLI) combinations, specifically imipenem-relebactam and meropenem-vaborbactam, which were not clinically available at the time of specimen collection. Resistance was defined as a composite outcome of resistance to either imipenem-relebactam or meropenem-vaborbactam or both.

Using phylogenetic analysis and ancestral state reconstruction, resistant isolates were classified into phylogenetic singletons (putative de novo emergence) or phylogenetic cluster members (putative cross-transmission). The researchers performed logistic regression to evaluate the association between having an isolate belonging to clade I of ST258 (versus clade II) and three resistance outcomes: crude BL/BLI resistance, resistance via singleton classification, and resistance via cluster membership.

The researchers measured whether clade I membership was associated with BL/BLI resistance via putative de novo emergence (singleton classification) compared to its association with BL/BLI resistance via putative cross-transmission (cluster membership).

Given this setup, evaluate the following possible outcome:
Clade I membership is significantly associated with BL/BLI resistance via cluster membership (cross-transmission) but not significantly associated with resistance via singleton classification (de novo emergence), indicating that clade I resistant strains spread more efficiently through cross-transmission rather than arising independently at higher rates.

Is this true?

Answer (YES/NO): NO